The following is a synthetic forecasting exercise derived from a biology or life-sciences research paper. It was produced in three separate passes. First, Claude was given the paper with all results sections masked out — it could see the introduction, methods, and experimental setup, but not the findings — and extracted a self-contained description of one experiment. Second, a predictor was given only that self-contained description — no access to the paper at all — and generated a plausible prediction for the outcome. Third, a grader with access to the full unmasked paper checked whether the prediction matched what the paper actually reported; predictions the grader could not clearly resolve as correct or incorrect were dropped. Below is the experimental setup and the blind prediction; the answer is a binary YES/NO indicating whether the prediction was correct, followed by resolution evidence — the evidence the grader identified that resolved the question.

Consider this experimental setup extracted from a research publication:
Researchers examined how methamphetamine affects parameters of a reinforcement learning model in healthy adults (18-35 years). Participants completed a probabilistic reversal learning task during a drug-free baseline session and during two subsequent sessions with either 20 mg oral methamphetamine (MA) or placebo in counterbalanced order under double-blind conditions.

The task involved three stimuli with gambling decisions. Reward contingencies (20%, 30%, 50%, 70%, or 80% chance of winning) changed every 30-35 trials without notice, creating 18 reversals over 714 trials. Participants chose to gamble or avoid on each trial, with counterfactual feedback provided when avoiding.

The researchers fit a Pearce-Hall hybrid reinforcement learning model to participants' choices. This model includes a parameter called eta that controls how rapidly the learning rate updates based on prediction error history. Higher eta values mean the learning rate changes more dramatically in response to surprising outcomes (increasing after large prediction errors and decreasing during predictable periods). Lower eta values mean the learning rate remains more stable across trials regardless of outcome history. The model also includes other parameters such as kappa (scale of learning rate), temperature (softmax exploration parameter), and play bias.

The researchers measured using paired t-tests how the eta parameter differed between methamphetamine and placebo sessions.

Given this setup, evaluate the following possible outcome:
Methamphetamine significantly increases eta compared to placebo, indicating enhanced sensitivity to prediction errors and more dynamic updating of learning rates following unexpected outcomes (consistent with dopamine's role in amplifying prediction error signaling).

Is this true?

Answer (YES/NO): NO